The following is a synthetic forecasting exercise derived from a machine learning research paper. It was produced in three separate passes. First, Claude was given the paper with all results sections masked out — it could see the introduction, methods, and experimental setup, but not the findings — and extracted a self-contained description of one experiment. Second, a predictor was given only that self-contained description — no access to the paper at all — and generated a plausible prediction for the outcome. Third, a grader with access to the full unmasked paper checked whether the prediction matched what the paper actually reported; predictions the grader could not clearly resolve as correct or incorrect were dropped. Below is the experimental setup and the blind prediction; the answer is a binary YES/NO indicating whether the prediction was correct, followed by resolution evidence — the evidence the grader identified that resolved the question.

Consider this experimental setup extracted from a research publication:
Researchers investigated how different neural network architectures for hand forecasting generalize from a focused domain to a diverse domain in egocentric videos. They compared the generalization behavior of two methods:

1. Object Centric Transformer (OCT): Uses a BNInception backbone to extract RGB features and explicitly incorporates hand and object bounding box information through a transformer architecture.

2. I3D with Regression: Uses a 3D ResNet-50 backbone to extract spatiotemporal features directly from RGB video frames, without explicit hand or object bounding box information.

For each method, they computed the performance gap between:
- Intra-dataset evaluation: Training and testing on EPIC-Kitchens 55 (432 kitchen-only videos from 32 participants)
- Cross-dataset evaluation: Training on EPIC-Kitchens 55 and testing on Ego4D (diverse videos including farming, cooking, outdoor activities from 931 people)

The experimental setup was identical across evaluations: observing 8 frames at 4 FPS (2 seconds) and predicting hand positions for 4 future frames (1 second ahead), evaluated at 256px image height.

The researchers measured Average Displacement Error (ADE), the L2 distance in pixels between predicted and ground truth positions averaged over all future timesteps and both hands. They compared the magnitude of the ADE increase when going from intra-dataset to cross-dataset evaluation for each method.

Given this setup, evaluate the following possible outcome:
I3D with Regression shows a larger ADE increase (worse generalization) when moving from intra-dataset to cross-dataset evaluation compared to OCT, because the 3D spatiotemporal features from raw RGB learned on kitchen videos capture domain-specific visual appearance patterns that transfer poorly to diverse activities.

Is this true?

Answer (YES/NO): YES